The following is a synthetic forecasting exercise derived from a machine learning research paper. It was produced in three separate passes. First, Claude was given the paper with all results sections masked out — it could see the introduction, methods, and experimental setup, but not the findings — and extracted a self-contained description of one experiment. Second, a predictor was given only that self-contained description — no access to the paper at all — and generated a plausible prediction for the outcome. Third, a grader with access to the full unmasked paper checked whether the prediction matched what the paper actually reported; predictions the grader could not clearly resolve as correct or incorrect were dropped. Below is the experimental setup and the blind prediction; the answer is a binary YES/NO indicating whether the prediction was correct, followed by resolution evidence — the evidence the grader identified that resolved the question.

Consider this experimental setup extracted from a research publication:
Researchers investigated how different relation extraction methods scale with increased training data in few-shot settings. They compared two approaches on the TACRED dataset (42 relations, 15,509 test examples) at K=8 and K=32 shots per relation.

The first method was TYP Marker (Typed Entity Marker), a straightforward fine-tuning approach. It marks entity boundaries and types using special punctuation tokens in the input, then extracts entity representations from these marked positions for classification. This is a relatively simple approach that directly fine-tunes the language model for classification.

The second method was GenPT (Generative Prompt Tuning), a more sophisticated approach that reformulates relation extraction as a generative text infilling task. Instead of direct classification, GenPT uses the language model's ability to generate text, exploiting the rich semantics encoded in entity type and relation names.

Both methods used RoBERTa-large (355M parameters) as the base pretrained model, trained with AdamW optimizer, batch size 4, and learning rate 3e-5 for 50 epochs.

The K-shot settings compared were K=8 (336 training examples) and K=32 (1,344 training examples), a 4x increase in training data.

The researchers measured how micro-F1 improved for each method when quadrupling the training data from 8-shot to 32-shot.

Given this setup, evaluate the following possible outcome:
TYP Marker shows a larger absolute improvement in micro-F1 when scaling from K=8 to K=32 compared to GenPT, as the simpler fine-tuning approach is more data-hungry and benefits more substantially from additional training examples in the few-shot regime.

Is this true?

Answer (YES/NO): YES